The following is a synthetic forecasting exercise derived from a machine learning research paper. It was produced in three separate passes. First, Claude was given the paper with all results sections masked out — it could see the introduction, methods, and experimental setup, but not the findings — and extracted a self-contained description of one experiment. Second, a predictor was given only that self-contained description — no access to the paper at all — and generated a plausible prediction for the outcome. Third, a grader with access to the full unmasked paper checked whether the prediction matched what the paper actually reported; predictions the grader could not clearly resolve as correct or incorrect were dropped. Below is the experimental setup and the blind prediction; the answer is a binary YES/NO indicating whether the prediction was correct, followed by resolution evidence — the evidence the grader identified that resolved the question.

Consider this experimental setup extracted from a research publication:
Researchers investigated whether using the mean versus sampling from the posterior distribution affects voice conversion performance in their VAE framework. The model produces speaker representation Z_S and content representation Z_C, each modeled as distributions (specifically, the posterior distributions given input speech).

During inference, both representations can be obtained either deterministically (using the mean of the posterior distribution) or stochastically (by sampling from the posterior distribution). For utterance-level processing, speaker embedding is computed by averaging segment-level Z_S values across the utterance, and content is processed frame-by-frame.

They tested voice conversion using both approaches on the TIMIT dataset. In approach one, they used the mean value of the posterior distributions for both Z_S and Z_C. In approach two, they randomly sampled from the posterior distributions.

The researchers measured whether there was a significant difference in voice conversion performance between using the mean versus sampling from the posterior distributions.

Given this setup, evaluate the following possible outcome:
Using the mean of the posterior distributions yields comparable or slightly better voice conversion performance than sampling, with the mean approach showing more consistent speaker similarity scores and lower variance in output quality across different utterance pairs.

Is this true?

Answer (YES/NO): NO